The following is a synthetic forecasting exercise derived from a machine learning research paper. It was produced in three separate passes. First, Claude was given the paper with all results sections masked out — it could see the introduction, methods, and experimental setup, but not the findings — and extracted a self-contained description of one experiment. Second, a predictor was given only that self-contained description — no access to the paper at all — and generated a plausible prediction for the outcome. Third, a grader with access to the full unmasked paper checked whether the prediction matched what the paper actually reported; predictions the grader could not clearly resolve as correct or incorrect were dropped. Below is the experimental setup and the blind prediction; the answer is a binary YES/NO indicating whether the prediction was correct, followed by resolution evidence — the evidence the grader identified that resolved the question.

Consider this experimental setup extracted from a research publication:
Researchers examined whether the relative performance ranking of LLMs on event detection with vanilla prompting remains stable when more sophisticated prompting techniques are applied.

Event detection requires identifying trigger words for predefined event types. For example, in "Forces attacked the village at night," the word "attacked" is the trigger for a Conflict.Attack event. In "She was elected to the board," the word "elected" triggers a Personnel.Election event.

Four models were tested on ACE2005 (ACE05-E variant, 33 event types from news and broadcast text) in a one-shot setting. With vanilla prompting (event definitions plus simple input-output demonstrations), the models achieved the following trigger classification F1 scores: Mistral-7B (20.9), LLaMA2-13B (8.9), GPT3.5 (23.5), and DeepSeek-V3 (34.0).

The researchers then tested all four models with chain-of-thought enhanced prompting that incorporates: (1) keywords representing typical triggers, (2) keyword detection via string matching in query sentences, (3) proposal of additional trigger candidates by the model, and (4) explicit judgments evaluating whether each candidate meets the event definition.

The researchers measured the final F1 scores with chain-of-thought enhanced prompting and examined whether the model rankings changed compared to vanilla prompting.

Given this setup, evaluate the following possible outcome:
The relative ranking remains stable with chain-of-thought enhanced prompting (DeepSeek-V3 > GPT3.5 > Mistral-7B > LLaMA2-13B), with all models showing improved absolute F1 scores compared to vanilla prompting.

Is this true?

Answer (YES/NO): NO